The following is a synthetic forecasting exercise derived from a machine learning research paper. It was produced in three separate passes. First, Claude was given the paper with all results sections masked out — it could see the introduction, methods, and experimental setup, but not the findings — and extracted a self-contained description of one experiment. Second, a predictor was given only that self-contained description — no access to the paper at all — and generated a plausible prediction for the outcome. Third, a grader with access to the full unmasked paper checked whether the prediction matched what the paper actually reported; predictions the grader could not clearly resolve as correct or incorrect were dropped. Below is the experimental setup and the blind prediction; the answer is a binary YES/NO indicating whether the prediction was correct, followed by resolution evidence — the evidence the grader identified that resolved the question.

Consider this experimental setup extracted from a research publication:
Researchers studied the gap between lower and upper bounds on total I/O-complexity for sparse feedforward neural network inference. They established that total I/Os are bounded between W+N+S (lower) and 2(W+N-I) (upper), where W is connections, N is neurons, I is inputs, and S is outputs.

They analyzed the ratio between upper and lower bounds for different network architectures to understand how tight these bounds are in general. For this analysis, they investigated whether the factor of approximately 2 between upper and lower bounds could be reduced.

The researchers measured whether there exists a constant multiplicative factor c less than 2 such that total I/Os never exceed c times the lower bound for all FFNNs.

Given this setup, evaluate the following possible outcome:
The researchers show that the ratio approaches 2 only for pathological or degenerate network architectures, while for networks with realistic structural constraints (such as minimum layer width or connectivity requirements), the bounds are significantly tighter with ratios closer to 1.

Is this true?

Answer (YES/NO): NO